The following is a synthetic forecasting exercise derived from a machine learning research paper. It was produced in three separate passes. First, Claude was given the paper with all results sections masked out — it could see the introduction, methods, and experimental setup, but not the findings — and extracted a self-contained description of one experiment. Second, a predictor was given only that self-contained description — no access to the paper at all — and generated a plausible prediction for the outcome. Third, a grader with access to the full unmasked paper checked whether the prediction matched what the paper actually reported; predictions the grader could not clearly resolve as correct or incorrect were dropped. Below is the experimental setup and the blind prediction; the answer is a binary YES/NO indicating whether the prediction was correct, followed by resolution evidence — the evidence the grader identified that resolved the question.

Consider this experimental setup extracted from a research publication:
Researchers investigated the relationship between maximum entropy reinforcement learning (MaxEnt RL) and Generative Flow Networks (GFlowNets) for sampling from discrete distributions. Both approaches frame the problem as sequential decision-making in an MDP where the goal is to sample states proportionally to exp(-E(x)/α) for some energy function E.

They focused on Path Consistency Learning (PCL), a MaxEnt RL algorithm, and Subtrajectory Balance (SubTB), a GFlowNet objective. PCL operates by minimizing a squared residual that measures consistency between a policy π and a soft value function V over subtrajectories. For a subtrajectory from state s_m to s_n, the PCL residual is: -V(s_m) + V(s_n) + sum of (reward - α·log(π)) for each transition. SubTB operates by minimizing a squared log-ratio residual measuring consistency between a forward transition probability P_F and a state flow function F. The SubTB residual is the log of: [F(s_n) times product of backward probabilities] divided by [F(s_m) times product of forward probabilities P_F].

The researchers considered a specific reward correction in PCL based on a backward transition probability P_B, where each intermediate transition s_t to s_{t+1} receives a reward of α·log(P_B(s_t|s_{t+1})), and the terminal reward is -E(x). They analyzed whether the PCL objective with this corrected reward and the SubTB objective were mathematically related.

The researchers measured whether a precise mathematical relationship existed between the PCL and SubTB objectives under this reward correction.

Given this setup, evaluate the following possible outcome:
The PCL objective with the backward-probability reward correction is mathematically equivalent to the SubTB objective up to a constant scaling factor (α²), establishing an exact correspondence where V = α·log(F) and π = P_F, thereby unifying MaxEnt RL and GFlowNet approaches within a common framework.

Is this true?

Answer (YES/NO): YES